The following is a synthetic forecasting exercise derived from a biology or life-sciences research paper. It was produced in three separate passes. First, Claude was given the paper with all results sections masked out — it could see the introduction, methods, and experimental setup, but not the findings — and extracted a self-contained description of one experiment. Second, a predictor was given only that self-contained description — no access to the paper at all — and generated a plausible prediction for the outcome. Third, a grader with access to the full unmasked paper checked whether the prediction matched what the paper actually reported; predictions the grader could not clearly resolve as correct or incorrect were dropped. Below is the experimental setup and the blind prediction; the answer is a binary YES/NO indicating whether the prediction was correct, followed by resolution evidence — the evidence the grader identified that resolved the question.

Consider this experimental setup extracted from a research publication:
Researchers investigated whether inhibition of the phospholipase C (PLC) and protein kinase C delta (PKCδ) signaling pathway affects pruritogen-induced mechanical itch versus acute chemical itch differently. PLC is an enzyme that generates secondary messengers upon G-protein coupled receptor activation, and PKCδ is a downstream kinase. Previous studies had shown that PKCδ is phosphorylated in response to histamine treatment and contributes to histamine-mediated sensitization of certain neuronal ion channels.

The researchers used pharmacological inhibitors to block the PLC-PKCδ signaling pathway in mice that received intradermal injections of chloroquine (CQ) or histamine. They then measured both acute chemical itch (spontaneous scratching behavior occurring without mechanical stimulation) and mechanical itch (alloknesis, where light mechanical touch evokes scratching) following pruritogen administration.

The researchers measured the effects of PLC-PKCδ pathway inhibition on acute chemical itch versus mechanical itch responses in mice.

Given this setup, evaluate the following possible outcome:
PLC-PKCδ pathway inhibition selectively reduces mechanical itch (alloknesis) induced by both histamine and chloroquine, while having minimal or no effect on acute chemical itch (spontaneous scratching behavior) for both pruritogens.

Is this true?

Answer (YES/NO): YES